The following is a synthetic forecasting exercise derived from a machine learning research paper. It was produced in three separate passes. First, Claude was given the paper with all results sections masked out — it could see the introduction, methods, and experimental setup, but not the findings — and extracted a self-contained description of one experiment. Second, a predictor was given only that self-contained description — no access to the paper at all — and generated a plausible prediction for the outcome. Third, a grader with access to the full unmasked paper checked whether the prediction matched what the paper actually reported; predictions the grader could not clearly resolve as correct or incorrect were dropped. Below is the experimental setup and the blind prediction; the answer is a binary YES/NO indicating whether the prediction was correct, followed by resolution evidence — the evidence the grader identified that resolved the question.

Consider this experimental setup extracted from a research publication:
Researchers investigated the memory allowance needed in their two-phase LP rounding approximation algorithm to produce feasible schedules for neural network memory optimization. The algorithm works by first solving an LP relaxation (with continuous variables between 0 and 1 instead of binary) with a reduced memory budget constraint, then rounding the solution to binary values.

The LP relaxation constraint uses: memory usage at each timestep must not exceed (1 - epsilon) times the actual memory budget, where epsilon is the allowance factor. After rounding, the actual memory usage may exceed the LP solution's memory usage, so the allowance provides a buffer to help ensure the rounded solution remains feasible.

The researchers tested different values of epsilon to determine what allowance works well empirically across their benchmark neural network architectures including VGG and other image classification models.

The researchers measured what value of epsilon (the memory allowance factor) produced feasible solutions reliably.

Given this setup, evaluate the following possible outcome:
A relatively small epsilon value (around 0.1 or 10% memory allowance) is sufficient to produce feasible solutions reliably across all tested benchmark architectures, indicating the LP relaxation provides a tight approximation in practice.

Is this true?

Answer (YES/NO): YES